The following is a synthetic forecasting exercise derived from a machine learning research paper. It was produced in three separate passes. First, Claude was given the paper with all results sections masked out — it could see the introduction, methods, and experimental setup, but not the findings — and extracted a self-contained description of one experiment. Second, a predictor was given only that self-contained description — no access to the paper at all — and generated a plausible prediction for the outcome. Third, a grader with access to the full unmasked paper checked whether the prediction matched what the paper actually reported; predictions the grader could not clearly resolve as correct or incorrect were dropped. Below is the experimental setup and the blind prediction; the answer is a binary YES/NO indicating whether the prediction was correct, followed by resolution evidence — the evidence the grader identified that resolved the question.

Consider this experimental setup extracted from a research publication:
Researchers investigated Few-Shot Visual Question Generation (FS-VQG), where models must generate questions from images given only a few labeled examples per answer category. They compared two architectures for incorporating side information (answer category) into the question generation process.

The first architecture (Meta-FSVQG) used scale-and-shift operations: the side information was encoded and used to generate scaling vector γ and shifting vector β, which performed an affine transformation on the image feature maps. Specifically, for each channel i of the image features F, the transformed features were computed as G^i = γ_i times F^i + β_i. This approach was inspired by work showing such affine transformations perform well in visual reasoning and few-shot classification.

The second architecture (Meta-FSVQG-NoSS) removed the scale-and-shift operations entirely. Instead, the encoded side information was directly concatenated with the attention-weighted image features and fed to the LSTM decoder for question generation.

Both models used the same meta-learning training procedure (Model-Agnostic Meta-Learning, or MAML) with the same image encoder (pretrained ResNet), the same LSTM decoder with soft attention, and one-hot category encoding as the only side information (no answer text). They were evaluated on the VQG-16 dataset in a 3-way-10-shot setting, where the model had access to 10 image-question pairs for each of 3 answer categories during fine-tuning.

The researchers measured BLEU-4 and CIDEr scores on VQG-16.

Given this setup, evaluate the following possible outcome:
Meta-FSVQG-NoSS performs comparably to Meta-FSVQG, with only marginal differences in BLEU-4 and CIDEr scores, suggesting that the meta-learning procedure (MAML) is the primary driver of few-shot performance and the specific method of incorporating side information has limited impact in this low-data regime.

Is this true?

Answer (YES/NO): NO